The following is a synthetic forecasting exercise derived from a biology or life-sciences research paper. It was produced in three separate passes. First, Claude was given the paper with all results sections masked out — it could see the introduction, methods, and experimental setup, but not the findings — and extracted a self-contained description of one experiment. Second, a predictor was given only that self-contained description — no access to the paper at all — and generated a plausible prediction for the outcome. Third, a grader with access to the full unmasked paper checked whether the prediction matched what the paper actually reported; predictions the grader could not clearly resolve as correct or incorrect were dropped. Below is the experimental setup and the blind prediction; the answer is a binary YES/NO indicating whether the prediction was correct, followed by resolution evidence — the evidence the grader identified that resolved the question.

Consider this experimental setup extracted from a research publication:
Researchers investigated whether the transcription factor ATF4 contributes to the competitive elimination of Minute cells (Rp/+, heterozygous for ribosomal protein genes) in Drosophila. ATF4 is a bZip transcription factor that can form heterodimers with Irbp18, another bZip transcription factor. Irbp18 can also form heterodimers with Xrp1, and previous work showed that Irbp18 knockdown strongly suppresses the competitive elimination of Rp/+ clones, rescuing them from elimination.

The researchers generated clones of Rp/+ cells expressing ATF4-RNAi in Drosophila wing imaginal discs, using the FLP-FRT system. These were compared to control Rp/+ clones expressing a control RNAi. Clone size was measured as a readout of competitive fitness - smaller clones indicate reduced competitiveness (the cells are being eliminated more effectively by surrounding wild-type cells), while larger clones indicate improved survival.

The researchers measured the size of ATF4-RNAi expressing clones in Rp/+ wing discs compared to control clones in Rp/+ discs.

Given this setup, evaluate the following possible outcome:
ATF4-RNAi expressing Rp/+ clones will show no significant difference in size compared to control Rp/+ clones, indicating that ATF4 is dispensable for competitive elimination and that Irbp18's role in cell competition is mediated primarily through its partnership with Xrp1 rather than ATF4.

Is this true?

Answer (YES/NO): NO